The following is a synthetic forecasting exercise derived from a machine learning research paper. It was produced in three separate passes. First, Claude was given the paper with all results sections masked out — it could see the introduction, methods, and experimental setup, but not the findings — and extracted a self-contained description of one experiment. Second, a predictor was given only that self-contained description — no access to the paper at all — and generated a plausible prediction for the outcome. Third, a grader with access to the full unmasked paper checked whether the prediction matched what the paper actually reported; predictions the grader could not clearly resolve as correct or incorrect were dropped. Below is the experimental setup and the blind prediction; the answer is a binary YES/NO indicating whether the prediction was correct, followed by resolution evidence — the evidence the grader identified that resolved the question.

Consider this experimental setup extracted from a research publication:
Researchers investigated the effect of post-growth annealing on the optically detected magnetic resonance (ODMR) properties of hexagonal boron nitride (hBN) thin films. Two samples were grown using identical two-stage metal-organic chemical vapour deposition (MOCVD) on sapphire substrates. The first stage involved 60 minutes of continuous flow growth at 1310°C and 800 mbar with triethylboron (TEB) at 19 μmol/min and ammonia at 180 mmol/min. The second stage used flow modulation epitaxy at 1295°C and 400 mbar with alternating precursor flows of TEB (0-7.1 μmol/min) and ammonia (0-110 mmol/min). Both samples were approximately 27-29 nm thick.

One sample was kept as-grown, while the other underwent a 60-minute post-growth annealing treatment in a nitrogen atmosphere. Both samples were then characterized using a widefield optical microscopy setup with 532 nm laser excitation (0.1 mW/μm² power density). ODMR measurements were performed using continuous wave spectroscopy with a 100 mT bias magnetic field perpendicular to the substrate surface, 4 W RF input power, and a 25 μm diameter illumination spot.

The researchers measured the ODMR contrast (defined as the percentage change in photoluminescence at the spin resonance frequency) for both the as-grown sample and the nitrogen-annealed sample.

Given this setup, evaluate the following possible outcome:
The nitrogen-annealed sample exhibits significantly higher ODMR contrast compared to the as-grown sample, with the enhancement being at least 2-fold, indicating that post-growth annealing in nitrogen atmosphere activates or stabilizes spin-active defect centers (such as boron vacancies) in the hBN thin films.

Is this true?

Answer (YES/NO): NO